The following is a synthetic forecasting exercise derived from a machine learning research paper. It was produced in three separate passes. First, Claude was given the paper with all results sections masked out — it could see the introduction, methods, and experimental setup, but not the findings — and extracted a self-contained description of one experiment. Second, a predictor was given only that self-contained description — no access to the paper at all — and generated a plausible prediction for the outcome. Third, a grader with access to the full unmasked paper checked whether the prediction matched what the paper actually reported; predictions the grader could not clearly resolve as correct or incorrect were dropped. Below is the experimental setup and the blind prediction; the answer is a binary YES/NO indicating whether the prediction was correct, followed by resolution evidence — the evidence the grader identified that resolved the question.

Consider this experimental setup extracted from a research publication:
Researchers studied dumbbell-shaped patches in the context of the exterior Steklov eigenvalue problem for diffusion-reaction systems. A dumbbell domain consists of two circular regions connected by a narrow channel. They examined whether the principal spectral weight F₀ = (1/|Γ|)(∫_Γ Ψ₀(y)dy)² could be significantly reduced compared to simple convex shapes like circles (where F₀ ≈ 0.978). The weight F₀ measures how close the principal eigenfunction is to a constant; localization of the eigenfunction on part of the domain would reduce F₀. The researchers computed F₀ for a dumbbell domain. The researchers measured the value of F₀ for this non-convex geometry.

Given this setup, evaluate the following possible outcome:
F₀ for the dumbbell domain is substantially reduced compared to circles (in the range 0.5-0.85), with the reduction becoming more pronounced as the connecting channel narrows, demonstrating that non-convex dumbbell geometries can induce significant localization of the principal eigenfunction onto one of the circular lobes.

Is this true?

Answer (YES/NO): NO